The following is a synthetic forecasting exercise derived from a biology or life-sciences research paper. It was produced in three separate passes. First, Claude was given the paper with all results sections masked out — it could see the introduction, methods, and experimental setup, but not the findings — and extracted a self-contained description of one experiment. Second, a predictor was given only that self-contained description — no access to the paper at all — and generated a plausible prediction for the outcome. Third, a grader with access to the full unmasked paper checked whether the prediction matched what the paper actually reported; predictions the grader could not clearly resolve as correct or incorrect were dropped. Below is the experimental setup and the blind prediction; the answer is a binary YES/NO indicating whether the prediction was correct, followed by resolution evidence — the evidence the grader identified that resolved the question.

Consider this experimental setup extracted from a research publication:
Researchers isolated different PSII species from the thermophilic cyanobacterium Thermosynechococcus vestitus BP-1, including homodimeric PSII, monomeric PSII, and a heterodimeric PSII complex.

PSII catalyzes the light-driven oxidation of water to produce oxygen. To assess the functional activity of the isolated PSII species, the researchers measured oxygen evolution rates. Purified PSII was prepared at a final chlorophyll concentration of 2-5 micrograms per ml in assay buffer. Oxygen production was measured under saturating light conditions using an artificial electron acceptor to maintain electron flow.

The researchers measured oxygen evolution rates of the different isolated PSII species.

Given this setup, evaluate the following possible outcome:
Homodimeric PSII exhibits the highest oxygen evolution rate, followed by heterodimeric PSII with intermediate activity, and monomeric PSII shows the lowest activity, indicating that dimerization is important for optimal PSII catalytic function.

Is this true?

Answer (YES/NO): NO